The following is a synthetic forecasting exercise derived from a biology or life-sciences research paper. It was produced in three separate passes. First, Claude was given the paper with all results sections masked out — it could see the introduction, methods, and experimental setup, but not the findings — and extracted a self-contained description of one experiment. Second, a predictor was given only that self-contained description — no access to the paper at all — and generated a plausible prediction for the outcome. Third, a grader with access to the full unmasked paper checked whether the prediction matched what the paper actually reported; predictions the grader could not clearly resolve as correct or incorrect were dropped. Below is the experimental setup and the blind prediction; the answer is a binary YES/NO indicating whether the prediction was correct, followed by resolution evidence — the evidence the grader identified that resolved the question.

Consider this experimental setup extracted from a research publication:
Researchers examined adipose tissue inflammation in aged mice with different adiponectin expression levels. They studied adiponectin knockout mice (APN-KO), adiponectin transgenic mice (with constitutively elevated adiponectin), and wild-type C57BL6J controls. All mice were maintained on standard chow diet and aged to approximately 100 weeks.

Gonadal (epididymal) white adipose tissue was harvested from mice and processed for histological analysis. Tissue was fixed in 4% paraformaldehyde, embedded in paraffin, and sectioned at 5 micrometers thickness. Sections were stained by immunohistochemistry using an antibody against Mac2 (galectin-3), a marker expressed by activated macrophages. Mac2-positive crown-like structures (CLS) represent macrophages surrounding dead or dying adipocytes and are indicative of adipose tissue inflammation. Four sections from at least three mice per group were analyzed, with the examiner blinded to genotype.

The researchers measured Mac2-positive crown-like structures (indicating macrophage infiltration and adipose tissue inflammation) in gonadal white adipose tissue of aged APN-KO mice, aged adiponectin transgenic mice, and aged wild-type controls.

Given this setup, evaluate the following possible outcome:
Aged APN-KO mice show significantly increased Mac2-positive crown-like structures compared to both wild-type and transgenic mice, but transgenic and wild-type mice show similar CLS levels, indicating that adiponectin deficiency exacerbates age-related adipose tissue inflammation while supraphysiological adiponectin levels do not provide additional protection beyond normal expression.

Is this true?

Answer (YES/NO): NO